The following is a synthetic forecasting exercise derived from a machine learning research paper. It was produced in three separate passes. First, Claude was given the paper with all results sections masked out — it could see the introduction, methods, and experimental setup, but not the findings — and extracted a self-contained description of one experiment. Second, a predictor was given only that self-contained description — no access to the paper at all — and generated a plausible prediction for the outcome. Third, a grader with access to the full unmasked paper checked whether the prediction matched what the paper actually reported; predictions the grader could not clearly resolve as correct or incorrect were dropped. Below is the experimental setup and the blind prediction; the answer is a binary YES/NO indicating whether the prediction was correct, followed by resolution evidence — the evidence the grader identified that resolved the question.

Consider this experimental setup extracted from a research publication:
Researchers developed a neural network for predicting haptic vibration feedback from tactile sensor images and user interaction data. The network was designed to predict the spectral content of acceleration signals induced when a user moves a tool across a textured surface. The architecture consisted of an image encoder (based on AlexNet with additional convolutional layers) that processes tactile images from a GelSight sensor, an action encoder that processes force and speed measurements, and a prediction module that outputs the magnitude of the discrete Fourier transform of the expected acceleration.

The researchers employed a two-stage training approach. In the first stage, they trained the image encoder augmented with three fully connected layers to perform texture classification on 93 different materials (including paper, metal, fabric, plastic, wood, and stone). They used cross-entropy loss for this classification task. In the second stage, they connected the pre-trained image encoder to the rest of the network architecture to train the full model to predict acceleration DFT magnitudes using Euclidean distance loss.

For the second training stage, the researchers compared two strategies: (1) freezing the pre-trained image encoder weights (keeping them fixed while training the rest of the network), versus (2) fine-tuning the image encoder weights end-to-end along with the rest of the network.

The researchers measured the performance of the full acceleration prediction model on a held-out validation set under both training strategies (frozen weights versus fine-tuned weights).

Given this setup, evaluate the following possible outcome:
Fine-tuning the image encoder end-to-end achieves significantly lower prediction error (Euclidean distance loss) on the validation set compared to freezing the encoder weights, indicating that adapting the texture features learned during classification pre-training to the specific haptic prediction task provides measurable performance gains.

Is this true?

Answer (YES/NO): NO